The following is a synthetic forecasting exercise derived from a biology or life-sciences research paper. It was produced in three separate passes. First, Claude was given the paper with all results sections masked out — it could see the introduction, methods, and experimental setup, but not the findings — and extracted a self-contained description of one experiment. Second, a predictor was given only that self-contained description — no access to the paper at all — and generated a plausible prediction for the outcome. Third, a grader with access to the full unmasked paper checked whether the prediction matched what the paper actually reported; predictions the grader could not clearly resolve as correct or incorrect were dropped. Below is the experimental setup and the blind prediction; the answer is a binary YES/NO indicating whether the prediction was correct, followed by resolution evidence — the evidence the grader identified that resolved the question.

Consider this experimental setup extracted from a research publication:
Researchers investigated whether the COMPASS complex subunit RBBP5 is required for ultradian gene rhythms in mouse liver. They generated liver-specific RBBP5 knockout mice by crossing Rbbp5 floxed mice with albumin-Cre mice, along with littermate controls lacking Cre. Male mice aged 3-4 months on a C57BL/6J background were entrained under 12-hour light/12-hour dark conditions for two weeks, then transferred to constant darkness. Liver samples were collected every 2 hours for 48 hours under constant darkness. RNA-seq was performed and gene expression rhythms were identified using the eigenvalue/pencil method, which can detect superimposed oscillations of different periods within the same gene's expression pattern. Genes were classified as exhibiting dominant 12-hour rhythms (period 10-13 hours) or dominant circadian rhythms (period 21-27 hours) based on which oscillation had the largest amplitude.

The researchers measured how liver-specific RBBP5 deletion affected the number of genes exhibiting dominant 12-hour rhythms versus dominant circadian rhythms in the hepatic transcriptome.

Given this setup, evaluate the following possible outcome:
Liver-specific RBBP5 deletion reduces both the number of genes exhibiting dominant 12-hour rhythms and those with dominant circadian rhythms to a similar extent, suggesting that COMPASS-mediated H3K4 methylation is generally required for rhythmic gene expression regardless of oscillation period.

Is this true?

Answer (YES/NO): NO